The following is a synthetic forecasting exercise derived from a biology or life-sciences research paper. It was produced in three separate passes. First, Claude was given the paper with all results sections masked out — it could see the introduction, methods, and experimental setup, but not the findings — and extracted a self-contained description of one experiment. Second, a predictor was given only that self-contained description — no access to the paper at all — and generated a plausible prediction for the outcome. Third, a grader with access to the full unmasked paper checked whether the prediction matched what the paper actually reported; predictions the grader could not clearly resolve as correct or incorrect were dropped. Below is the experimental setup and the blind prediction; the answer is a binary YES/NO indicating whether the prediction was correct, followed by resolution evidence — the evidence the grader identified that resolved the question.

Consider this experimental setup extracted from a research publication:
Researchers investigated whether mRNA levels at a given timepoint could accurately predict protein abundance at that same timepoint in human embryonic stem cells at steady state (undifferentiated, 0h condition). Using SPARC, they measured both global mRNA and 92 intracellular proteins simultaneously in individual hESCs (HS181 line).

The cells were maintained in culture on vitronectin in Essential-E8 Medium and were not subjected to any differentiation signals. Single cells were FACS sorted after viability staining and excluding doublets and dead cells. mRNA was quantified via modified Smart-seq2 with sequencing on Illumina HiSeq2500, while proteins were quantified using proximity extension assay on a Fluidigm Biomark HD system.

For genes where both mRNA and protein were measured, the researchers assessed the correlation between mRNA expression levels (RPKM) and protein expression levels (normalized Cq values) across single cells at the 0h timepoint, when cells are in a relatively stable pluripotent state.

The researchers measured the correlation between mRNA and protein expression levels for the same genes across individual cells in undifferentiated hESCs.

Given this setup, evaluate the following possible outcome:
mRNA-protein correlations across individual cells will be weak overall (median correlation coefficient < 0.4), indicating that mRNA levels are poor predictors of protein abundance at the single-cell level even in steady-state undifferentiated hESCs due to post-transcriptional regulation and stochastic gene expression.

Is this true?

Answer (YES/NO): YES